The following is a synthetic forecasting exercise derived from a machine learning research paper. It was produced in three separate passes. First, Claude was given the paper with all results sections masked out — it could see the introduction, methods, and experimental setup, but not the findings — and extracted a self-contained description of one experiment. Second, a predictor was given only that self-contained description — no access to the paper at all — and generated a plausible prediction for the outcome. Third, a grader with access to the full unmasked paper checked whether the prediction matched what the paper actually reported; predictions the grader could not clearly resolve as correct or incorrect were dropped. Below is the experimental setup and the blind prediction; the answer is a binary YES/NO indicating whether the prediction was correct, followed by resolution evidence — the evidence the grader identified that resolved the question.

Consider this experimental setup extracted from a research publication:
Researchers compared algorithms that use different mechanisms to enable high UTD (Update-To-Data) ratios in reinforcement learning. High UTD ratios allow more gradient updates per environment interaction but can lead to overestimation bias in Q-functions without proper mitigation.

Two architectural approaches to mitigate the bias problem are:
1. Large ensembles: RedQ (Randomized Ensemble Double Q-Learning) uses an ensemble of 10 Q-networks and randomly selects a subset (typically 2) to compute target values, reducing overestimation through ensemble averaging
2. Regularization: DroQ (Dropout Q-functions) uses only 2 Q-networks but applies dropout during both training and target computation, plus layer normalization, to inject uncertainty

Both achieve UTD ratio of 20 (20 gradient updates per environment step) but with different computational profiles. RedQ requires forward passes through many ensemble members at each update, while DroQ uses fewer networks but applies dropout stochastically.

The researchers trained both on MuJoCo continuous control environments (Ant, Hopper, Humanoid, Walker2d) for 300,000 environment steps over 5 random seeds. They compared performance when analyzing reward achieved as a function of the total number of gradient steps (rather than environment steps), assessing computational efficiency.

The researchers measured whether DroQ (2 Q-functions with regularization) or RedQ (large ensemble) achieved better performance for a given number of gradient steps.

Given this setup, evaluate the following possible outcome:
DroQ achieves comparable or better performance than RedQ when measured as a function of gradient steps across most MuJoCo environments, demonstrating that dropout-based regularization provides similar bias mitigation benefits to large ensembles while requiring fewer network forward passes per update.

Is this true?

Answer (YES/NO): YES